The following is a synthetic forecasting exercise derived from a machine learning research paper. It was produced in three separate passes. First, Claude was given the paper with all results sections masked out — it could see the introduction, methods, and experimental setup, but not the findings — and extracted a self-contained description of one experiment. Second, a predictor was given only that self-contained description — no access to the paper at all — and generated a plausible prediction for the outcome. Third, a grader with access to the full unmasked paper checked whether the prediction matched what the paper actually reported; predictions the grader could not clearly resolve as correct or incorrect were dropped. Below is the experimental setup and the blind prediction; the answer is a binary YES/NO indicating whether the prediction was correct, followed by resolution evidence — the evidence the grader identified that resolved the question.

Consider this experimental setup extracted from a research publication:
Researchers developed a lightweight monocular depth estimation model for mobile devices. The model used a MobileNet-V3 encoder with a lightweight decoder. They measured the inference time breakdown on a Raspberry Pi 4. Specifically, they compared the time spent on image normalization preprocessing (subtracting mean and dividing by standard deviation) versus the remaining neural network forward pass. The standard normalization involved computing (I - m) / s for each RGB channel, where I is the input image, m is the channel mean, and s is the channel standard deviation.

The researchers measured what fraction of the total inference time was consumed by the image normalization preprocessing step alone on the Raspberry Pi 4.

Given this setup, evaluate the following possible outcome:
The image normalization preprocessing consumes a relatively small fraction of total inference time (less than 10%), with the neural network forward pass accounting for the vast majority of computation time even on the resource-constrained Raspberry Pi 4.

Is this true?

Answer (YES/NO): NO